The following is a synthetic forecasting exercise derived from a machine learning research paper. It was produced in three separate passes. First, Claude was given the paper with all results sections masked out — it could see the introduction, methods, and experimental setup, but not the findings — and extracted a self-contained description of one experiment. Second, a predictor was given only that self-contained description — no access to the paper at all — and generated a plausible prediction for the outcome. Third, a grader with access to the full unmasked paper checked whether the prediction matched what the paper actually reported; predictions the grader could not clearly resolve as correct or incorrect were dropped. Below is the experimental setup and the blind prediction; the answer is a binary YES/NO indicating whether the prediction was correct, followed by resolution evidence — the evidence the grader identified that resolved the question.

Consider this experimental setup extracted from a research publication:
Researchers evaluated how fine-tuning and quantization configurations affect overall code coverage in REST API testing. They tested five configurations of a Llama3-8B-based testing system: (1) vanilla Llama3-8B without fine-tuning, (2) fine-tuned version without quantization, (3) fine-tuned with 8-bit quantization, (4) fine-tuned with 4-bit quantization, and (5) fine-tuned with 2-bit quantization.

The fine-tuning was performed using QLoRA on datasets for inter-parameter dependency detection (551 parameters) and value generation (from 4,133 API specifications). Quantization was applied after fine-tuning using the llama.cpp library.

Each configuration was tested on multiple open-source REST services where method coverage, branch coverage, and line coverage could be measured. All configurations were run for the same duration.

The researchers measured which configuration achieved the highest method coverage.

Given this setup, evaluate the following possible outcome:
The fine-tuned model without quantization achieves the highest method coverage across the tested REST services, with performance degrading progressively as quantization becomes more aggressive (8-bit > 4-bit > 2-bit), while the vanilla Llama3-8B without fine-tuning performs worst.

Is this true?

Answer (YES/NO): NO